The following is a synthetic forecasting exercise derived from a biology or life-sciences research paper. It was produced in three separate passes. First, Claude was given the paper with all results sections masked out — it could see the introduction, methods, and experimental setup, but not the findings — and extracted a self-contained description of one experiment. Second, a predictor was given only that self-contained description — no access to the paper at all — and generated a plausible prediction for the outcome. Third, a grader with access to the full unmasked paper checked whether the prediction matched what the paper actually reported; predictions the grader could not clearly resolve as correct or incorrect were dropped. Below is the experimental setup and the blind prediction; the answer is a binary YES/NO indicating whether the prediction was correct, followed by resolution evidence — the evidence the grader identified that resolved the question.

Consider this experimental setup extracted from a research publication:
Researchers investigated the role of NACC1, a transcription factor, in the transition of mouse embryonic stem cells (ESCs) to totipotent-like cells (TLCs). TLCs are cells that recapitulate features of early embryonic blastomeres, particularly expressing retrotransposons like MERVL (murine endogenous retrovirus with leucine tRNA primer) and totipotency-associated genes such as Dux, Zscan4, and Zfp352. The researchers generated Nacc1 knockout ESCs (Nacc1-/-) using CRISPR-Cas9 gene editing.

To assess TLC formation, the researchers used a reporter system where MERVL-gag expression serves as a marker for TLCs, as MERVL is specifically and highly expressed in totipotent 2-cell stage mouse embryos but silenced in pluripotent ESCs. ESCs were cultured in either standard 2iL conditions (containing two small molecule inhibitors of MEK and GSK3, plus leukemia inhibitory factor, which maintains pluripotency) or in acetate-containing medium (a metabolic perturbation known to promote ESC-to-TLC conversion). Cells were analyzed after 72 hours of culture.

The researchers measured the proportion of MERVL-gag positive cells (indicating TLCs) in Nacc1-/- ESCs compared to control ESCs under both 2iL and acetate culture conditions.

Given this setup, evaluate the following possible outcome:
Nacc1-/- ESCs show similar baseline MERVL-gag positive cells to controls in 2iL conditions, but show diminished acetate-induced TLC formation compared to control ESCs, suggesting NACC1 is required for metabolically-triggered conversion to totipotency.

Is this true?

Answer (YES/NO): YES